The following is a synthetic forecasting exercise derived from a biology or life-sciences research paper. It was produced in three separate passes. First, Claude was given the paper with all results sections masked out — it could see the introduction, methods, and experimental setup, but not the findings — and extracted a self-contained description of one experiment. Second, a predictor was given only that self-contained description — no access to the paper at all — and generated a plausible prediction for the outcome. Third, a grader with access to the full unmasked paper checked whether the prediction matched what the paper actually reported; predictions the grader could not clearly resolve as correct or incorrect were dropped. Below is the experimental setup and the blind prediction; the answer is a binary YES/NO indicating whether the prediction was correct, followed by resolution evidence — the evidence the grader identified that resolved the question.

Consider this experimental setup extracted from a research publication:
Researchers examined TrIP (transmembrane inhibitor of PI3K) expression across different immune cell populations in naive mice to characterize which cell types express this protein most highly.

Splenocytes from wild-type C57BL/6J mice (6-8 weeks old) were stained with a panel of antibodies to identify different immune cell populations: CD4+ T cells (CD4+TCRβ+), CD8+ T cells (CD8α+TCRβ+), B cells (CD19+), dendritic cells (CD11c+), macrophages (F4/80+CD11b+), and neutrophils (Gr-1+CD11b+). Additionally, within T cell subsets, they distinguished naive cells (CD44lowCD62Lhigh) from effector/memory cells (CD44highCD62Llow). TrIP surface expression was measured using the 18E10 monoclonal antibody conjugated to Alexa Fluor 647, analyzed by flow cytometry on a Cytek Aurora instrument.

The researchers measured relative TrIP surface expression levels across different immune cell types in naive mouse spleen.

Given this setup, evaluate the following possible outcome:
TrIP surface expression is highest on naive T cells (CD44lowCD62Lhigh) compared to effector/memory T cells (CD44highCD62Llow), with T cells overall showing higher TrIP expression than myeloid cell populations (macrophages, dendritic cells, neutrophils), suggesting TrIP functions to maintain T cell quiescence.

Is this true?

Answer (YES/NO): NO